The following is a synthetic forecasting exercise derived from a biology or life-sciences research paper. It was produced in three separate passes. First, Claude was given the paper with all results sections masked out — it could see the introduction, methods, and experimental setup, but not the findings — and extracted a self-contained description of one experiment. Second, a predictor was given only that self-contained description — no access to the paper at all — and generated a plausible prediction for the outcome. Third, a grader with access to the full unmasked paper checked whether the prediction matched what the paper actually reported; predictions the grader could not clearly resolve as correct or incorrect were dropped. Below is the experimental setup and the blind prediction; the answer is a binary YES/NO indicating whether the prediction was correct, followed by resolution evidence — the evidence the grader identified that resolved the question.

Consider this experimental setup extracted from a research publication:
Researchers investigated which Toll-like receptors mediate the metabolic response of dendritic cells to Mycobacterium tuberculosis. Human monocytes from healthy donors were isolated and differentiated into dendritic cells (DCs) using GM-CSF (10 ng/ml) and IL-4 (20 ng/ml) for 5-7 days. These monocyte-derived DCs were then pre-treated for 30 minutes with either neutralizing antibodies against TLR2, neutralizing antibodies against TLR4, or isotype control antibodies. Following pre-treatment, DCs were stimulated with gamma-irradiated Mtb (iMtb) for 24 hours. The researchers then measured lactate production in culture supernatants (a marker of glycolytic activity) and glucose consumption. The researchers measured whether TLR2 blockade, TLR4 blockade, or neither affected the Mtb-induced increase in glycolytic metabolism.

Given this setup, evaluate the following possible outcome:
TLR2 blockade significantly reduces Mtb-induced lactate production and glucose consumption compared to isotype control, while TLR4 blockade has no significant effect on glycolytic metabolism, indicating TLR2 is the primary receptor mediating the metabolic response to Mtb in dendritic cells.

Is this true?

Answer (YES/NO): YES